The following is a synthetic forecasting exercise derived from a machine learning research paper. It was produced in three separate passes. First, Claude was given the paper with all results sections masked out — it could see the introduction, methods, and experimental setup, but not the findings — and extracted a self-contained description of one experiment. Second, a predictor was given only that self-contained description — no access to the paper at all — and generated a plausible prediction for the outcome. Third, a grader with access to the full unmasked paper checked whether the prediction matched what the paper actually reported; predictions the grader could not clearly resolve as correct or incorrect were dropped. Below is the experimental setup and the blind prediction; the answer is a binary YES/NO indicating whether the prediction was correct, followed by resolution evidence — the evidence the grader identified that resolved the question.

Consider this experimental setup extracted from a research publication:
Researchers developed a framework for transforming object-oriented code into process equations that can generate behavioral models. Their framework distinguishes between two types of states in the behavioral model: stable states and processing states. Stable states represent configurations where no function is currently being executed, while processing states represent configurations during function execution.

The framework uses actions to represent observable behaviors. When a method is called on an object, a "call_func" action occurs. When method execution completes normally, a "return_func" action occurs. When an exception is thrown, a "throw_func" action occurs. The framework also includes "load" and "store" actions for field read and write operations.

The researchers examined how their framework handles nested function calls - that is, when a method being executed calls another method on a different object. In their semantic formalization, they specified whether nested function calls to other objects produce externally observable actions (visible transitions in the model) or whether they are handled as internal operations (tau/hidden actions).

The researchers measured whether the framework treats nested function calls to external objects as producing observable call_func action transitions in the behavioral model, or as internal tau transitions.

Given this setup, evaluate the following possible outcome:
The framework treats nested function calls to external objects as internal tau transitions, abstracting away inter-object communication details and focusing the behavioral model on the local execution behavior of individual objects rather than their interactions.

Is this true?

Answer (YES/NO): NO